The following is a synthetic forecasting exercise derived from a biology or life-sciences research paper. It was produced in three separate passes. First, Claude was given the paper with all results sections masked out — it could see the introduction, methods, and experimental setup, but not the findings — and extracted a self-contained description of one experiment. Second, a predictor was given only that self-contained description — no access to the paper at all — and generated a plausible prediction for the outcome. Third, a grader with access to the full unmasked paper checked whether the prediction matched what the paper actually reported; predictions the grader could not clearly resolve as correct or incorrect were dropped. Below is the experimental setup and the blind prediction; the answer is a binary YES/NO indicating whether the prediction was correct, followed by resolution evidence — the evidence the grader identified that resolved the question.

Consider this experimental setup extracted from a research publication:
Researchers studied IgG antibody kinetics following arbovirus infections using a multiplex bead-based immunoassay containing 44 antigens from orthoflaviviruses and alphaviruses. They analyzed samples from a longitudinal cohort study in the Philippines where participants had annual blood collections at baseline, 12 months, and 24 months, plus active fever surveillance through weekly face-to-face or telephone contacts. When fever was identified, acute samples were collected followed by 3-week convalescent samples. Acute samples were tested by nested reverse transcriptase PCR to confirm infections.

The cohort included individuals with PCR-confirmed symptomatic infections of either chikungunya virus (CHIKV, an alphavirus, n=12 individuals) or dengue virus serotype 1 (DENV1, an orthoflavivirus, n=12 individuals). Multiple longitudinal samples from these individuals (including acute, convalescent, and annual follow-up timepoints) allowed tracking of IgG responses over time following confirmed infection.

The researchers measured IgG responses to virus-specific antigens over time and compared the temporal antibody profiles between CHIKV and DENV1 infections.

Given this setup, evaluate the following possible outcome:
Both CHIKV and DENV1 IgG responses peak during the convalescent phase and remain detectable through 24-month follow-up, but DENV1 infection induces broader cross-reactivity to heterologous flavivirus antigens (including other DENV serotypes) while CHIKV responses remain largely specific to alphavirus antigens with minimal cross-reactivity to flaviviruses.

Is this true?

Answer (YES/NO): YES